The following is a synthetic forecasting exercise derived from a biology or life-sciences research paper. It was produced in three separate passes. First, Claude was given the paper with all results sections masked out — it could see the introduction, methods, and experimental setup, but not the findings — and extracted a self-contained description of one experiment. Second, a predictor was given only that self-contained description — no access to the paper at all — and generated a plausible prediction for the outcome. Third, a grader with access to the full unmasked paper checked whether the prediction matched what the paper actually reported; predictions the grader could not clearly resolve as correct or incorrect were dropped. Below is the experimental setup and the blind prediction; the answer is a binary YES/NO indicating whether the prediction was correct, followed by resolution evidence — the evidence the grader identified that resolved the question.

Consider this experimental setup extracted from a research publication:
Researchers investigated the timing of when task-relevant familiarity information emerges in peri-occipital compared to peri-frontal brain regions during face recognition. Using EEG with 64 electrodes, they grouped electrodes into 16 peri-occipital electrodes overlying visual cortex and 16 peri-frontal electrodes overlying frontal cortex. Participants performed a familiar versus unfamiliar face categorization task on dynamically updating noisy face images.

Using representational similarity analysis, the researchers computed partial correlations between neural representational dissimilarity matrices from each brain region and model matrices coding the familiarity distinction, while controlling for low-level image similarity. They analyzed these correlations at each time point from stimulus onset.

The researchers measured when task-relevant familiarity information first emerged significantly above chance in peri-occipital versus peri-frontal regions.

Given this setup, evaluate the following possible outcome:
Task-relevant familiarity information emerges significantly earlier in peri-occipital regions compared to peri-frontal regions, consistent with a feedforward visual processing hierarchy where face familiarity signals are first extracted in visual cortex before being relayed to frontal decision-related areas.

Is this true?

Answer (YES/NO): YES